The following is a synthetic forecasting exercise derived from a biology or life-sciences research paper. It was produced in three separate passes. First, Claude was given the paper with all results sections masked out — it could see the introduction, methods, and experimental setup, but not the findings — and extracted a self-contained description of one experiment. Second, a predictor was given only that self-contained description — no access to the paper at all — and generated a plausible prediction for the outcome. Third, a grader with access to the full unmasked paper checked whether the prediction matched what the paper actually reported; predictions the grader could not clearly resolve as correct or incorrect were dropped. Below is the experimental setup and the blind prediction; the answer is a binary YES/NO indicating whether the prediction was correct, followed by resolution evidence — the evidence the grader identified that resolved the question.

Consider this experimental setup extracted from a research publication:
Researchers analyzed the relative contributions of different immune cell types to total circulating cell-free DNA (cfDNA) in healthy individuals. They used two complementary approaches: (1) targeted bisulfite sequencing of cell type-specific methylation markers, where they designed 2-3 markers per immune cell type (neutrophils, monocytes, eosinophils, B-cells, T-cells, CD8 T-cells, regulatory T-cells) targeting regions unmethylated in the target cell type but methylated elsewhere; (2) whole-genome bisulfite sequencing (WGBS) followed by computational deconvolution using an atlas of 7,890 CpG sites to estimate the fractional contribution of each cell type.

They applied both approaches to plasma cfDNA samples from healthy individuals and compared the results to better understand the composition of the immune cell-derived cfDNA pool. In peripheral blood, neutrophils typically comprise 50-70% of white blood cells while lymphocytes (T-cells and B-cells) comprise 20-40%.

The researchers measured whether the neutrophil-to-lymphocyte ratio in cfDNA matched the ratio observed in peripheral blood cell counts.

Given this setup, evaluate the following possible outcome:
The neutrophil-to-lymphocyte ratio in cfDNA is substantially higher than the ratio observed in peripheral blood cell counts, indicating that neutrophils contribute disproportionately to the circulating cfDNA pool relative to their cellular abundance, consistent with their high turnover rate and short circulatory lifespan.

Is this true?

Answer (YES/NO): NO